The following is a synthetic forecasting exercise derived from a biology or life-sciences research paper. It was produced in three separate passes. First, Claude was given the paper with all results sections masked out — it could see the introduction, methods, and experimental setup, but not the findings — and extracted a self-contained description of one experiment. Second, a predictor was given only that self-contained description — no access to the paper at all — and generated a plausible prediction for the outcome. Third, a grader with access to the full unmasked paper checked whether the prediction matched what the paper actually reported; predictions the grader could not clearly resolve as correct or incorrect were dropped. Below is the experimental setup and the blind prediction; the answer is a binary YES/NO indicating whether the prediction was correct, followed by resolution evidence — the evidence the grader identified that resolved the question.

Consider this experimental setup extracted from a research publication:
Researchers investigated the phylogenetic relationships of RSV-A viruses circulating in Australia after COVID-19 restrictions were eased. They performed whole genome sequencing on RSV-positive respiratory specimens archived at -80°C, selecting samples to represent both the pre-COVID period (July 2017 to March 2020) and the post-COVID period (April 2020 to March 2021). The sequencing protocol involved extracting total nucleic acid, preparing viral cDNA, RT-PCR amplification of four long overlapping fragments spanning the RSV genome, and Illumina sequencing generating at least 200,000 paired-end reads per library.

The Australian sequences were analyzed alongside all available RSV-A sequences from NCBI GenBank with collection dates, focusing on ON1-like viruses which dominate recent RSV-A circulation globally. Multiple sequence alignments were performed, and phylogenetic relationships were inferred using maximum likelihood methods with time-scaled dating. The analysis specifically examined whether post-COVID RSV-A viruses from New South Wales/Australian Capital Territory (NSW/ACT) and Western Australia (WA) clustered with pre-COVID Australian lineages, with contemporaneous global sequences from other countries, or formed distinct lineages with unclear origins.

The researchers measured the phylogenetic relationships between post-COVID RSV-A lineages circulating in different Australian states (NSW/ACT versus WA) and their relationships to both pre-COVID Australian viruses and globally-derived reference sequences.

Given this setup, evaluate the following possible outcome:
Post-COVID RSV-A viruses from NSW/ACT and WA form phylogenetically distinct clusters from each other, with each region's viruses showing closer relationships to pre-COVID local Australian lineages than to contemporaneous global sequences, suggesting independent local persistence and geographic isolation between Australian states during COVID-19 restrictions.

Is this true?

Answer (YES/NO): NO